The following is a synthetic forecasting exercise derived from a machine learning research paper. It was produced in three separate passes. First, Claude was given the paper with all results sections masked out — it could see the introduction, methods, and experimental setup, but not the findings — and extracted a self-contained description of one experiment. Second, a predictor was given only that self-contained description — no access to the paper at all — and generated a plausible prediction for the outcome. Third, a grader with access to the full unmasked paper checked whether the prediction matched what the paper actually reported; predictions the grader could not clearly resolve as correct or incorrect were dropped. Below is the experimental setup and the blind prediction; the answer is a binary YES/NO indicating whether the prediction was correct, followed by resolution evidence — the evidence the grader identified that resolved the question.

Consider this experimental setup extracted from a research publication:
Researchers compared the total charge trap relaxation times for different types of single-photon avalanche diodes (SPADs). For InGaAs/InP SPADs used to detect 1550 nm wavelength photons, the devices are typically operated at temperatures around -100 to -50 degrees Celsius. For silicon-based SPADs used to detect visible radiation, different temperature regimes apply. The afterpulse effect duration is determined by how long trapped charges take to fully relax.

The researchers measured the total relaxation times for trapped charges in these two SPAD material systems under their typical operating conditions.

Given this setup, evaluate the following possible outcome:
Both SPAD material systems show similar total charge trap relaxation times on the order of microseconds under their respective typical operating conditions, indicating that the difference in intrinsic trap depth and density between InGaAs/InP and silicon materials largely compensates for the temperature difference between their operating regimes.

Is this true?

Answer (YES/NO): NO